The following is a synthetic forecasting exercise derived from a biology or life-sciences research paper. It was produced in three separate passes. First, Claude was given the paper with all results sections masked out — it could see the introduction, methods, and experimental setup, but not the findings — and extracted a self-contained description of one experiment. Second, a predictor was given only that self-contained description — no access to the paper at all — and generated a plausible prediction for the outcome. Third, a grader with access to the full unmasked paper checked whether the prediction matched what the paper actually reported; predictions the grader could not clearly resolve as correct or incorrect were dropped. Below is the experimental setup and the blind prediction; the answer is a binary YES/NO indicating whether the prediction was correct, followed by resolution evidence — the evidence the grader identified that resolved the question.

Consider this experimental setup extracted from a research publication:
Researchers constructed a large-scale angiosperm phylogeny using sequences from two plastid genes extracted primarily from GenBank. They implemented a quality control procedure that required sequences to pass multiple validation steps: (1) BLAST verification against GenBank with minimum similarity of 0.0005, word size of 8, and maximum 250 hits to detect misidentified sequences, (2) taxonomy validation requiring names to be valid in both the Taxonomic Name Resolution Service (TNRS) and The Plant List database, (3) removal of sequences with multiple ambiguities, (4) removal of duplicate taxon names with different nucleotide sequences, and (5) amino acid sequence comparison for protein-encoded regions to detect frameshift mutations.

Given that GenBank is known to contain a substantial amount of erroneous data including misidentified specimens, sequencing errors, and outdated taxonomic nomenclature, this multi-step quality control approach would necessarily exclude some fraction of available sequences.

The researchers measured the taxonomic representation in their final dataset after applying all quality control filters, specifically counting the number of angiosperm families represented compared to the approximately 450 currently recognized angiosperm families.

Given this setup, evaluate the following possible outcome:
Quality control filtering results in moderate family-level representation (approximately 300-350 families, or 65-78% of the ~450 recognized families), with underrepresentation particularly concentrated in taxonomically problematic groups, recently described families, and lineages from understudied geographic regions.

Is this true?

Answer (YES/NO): NO